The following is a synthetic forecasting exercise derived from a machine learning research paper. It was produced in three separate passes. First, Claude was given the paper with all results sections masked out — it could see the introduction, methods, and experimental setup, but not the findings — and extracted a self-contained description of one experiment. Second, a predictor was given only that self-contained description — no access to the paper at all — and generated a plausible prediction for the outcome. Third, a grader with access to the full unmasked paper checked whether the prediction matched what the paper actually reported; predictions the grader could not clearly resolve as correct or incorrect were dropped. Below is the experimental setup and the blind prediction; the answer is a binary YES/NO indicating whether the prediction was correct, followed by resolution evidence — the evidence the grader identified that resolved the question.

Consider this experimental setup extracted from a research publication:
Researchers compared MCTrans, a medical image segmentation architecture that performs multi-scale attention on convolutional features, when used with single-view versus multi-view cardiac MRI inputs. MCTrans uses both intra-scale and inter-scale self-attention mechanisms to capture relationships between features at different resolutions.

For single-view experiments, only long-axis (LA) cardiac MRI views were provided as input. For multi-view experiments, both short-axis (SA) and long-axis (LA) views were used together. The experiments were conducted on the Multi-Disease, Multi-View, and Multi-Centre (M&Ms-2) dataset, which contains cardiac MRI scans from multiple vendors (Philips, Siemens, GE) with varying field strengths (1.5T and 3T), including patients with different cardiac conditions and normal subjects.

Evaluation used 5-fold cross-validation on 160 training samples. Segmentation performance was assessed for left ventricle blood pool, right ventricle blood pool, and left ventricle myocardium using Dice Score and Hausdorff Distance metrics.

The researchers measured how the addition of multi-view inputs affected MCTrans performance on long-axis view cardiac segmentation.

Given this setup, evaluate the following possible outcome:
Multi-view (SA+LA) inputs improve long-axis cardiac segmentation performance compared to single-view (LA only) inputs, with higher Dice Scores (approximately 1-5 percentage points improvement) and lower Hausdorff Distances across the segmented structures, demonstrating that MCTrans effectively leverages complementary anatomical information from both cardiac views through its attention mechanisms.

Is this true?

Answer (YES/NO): NO